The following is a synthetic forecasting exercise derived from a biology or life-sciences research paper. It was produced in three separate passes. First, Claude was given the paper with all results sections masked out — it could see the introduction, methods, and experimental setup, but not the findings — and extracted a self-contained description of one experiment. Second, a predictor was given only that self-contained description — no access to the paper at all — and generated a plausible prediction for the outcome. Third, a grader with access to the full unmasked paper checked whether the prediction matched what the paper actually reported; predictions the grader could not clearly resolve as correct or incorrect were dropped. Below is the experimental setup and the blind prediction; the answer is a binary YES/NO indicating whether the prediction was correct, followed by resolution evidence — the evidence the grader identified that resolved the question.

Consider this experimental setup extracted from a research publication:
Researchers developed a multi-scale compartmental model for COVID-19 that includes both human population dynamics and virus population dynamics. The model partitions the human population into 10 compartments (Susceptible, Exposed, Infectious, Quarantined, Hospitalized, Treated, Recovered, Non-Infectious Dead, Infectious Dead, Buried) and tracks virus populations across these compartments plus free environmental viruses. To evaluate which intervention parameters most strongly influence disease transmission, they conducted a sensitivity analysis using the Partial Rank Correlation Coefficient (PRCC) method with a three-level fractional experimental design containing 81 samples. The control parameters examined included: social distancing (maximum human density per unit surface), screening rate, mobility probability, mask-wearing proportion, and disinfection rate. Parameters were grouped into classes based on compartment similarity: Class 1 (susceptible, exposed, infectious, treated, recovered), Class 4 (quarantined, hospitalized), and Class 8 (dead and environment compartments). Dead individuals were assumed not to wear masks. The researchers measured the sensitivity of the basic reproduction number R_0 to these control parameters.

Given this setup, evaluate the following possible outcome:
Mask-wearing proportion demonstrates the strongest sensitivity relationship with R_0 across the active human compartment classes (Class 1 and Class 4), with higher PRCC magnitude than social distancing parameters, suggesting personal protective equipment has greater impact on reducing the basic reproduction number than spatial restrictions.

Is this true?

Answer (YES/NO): NO